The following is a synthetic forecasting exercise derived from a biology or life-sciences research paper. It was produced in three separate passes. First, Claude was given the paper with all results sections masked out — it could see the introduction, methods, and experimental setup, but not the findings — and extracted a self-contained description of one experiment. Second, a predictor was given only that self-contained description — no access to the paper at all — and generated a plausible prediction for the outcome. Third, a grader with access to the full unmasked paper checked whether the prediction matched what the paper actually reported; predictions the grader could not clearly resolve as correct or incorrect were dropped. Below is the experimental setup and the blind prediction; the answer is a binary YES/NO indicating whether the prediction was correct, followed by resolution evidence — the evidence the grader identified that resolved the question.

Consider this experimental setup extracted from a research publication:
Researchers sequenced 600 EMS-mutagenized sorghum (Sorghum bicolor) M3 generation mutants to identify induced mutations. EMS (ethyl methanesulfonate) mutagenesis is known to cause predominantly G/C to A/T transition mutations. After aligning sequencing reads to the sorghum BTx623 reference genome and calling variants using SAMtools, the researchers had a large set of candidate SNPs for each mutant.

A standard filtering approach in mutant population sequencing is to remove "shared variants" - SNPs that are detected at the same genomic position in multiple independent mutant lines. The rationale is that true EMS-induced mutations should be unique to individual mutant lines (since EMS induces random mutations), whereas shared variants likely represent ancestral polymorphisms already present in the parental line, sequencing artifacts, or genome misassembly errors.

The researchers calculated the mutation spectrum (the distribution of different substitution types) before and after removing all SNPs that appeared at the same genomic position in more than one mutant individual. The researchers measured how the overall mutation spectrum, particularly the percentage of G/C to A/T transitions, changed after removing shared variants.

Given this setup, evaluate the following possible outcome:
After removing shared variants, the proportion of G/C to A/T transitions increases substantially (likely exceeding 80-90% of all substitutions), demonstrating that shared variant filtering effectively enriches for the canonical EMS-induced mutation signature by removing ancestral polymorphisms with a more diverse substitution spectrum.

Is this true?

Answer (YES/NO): NO